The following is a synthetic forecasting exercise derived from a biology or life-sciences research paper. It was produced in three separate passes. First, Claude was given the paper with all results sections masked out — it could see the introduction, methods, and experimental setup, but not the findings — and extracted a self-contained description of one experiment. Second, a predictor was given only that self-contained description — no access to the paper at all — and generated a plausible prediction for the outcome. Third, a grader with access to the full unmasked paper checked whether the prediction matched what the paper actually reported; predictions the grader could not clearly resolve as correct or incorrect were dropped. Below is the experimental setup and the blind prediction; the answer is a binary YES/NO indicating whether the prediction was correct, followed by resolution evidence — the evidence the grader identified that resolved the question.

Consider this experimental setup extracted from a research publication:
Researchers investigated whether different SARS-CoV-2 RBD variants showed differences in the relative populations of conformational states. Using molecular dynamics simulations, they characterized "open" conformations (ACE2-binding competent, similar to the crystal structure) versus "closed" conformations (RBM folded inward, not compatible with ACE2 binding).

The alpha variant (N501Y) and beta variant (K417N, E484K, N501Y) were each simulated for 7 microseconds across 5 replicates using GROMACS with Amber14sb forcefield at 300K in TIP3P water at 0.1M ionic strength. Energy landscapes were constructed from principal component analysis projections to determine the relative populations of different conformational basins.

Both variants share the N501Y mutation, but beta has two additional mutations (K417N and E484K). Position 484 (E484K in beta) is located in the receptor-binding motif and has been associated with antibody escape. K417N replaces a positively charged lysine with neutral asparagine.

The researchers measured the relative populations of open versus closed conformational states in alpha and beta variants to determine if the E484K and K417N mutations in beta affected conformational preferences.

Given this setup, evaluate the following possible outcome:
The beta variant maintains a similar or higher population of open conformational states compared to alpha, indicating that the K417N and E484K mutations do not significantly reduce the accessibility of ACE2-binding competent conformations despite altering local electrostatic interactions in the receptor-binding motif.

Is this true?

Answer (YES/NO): YES